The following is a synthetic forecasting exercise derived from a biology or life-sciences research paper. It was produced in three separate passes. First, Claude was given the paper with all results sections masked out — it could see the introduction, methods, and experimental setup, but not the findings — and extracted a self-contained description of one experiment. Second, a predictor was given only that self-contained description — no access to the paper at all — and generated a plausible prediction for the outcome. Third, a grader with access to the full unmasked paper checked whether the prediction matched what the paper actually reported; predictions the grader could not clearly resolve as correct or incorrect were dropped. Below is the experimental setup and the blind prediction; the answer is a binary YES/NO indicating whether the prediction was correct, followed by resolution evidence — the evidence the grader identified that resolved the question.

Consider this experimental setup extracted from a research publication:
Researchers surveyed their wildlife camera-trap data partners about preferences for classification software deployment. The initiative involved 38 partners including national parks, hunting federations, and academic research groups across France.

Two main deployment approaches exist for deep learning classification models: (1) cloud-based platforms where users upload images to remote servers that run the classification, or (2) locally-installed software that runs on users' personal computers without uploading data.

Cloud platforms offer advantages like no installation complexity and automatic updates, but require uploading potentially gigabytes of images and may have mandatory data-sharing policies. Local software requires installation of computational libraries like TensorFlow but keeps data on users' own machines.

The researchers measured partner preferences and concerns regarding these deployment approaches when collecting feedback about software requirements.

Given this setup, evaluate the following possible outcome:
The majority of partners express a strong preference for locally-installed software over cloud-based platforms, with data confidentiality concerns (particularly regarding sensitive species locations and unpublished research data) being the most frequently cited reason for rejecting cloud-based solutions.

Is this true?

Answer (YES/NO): NO